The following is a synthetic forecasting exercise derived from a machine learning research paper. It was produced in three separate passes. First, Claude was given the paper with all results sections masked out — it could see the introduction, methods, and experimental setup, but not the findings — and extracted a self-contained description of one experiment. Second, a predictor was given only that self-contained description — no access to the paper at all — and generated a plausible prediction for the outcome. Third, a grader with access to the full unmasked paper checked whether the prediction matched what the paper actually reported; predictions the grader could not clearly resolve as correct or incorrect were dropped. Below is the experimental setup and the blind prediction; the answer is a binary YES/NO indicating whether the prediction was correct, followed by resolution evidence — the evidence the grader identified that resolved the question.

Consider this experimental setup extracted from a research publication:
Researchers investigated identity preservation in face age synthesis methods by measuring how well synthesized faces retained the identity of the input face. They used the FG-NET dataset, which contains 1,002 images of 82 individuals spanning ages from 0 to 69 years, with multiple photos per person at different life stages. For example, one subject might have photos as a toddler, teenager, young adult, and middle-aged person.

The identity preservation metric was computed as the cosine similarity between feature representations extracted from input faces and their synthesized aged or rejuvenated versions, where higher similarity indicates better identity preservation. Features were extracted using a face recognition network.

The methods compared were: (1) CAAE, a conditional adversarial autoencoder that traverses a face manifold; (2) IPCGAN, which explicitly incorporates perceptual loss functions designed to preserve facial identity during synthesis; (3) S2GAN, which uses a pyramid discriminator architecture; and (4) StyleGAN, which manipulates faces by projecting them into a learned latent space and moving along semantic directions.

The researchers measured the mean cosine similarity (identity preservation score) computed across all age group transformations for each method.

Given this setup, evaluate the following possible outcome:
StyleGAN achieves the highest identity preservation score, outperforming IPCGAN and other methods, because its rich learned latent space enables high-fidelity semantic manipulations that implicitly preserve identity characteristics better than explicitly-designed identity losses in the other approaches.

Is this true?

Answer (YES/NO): NO